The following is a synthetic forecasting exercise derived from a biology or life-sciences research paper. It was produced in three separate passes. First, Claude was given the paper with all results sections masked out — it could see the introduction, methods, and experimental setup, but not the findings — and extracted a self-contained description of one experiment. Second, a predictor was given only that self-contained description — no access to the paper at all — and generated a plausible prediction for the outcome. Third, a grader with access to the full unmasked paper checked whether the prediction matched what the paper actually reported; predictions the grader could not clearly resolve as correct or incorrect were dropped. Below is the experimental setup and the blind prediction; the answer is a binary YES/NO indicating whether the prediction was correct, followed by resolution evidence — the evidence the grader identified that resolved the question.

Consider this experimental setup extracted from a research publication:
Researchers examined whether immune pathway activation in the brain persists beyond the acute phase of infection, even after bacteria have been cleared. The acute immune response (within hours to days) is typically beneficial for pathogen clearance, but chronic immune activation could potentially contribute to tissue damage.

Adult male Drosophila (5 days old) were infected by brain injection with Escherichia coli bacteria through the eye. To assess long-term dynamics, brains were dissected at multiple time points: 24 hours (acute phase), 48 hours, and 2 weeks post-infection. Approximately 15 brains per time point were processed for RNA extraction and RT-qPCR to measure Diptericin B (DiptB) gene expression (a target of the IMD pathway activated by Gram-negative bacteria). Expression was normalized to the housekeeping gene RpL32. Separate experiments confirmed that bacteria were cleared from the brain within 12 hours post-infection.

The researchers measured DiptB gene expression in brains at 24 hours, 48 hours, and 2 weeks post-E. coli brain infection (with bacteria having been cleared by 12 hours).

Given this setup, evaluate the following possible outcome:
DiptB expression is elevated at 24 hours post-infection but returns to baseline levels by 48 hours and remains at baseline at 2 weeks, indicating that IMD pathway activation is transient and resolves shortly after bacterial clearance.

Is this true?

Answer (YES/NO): NO